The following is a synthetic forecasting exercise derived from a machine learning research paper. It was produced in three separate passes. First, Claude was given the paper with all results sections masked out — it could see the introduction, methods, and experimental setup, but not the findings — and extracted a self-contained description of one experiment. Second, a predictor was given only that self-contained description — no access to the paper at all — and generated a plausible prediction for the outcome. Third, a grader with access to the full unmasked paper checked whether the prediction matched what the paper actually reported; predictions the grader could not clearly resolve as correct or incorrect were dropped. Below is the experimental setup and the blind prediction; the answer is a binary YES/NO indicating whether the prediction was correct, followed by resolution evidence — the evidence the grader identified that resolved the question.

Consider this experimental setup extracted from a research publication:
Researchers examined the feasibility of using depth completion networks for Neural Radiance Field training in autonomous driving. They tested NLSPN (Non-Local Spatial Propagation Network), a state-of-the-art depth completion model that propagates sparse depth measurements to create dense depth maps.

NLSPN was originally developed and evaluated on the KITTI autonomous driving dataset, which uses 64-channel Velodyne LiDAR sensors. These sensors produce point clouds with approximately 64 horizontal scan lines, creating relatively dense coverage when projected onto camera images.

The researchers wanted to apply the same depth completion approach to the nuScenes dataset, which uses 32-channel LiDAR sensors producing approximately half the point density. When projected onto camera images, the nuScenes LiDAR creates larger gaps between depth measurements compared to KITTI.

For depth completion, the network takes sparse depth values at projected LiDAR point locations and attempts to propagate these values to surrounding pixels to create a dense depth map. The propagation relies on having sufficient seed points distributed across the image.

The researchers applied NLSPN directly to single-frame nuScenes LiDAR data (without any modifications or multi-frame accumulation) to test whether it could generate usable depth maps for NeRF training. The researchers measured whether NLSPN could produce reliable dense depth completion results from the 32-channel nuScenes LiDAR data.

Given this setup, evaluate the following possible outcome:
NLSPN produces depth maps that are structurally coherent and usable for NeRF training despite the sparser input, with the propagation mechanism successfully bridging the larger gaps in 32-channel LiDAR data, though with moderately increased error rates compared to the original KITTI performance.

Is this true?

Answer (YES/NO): NO